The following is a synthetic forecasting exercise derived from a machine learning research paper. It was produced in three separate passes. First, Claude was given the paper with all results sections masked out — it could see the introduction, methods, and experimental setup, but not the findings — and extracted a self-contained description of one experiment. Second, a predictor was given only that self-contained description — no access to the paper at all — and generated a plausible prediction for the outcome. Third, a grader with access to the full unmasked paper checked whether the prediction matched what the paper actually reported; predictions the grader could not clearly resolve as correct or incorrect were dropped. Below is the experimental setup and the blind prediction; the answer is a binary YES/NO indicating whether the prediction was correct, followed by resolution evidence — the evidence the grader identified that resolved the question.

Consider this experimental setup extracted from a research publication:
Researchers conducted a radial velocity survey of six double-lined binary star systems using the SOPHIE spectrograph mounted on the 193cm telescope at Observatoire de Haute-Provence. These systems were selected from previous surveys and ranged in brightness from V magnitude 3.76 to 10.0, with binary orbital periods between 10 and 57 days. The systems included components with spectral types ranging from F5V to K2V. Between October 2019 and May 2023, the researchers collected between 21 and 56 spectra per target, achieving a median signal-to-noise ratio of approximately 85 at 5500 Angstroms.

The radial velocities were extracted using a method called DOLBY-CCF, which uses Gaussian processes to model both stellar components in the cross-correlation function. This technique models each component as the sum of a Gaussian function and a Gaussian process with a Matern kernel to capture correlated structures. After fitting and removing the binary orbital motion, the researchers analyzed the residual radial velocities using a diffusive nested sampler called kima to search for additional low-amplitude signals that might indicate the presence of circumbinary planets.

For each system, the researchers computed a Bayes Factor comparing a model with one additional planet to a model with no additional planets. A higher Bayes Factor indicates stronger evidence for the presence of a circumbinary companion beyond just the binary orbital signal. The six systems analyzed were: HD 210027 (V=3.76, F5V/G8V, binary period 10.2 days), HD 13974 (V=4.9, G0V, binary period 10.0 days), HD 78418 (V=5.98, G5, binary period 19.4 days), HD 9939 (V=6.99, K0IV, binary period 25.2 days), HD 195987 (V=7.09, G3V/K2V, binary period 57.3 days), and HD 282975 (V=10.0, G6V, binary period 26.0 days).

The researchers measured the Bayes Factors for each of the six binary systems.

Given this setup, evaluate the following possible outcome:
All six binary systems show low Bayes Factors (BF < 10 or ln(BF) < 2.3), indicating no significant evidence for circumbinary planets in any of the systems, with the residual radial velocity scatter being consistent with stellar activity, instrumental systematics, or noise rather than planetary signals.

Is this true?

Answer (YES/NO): NO